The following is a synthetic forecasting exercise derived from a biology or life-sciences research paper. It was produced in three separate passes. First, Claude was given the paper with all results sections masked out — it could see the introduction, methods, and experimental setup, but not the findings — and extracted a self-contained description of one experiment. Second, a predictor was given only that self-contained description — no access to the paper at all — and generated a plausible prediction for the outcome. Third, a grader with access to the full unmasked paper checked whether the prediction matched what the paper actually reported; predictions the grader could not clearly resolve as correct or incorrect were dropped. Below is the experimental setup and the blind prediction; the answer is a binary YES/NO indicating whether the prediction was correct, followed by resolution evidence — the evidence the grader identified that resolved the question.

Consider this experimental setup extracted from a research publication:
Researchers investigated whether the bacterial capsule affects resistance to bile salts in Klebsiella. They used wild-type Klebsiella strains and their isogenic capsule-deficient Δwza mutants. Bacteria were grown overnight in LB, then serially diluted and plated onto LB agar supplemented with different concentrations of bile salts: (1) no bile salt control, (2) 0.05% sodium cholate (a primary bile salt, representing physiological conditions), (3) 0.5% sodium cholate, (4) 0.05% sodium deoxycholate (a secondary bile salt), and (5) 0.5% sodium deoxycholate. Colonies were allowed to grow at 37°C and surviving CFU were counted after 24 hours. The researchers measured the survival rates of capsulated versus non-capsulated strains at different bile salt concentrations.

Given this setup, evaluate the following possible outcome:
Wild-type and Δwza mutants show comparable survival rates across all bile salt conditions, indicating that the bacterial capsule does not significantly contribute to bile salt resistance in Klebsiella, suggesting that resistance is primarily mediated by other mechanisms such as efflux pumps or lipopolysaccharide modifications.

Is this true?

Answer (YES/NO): NO